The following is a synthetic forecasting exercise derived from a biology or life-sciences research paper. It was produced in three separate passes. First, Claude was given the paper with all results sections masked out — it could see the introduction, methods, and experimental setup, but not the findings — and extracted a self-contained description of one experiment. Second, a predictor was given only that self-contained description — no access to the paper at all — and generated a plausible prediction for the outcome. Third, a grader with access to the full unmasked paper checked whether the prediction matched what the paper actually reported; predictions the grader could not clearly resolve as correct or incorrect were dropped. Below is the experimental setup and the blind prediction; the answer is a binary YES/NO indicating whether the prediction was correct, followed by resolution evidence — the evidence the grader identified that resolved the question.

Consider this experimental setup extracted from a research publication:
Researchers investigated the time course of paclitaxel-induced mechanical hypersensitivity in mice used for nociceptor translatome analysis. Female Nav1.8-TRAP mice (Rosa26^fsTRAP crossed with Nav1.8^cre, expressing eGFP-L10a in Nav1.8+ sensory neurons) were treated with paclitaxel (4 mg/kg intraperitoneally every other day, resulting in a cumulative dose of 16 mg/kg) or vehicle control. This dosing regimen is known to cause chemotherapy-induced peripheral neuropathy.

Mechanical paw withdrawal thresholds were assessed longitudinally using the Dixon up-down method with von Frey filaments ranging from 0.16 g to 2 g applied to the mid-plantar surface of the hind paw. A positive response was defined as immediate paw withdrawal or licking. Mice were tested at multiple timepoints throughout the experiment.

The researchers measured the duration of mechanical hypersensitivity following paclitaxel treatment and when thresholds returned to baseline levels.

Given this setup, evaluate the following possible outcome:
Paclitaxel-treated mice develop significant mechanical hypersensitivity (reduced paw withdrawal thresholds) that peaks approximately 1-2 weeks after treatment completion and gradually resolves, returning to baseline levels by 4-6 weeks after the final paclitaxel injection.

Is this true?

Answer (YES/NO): NO